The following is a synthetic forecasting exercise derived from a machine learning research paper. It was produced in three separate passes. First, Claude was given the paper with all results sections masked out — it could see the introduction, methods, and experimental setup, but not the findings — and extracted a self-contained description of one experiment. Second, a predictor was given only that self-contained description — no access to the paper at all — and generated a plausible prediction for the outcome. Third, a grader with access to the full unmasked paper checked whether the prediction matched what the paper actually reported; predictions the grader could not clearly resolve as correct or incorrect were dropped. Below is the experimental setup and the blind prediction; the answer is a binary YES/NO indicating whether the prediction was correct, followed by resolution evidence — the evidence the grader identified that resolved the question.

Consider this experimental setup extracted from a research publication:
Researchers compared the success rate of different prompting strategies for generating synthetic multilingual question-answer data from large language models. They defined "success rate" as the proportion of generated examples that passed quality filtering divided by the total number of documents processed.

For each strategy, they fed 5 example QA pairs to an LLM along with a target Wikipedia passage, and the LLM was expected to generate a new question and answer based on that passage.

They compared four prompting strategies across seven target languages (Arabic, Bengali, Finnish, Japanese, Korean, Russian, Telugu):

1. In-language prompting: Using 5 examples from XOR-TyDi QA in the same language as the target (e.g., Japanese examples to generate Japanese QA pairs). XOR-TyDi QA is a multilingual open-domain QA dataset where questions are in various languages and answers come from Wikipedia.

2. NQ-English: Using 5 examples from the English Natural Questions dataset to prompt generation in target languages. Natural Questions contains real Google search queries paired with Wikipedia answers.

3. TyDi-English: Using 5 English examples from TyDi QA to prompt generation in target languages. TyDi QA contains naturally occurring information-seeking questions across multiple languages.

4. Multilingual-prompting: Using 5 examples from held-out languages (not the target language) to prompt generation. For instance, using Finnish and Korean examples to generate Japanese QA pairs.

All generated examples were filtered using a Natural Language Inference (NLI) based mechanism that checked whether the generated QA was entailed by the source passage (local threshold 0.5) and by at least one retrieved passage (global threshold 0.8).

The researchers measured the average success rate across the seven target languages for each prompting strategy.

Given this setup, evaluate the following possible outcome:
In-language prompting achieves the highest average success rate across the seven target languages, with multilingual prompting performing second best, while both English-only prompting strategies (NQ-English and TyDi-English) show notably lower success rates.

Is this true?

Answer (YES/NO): YES